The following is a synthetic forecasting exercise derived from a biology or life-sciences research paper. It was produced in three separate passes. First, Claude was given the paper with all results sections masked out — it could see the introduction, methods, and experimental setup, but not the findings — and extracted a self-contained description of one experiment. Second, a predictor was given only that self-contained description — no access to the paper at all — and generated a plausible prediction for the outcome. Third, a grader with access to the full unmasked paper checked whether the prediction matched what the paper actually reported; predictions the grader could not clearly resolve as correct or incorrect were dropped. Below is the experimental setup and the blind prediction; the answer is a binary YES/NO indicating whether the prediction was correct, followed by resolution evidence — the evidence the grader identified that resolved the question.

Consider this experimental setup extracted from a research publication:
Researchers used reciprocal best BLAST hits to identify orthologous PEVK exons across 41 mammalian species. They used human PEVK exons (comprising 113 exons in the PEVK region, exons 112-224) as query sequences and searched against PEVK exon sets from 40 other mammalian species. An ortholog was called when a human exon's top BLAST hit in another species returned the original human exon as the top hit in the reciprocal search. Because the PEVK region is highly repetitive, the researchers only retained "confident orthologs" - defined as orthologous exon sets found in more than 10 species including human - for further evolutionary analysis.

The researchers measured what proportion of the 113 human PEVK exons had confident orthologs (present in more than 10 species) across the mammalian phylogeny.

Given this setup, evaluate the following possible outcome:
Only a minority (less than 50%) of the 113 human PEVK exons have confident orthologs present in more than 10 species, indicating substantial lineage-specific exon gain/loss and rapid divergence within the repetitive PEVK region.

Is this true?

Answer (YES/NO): YES